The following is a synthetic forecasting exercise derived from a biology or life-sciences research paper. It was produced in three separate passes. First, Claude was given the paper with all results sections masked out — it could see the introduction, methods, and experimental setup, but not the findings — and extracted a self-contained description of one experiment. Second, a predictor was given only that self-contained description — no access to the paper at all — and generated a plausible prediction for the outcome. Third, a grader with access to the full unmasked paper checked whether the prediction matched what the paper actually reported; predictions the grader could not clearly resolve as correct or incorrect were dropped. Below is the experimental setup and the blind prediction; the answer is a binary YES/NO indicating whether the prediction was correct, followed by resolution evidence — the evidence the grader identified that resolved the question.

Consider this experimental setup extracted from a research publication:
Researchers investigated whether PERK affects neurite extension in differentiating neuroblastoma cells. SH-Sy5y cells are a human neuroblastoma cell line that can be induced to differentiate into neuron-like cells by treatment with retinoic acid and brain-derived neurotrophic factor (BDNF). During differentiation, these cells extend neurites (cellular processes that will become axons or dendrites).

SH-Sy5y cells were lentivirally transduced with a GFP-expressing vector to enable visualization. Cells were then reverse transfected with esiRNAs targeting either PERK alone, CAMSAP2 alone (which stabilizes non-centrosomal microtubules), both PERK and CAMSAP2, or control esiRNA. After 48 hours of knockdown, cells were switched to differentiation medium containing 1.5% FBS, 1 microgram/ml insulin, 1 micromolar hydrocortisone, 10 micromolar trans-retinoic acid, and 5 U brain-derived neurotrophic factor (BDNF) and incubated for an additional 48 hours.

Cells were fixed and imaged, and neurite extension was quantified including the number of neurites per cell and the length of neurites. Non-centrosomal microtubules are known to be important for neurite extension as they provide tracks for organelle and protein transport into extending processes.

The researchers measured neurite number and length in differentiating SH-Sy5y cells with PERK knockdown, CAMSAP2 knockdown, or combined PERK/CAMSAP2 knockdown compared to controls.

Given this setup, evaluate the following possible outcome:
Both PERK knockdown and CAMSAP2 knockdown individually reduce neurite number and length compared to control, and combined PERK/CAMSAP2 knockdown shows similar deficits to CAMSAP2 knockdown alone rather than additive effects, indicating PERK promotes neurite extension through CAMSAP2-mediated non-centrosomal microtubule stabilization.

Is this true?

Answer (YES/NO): NO